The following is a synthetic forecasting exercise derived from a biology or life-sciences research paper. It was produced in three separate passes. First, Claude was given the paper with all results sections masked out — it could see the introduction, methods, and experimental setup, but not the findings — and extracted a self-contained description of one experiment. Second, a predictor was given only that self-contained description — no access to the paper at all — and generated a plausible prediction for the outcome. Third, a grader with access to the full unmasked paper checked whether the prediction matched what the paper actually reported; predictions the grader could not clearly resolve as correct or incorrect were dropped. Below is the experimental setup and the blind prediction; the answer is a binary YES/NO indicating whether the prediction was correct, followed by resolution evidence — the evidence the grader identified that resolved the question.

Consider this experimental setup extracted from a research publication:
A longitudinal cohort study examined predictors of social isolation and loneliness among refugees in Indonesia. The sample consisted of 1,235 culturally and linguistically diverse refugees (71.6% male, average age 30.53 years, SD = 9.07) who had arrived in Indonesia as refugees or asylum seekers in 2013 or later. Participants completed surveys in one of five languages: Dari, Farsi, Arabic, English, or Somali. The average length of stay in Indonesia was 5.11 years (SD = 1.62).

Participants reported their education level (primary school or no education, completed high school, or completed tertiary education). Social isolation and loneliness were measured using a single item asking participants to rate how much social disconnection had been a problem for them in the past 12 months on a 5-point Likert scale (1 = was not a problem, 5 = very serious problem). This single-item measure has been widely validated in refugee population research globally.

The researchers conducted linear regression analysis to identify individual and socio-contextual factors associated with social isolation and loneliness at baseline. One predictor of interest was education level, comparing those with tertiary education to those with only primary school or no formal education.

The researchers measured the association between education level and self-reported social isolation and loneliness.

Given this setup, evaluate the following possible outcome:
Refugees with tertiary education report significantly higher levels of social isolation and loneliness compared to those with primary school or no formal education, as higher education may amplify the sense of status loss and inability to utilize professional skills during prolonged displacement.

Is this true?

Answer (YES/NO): YES